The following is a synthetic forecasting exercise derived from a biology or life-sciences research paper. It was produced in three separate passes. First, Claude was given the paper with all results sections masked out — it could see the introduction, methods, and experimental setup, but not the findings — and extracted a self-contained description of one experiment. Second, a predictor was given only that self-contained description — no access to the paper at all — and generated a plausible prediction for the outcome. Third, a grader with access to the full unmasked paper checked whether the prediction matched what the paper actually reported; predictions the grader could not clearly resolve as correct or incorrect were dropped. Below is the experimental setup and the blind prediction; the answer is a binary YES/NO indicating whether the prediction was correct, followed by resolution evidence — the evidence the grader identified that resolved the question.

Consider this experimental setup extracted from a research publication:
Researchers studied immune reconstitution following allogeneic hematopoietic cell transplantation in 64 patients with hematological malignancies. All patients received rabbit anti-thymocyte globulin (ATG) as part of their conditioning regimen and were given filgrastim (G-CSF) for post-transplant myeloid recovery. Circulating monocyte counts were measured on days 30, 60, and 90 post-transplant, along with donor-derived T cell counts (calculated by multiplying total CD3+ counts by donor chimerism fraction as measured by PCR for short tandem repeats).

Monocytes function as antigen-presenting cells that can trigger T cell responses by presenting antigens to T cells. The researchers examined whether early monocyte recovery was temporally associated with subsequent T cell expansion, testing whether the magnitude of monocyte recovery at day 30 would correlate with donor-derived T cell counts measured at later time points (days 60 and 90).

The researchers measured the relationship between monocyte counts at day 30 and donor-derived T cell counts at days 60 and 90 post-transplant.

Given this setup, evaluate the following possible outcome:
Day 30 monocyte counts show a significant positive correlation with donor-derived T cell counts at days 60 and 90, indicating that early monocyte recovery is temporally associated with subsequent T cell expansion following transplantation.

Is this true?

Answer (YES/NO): NO